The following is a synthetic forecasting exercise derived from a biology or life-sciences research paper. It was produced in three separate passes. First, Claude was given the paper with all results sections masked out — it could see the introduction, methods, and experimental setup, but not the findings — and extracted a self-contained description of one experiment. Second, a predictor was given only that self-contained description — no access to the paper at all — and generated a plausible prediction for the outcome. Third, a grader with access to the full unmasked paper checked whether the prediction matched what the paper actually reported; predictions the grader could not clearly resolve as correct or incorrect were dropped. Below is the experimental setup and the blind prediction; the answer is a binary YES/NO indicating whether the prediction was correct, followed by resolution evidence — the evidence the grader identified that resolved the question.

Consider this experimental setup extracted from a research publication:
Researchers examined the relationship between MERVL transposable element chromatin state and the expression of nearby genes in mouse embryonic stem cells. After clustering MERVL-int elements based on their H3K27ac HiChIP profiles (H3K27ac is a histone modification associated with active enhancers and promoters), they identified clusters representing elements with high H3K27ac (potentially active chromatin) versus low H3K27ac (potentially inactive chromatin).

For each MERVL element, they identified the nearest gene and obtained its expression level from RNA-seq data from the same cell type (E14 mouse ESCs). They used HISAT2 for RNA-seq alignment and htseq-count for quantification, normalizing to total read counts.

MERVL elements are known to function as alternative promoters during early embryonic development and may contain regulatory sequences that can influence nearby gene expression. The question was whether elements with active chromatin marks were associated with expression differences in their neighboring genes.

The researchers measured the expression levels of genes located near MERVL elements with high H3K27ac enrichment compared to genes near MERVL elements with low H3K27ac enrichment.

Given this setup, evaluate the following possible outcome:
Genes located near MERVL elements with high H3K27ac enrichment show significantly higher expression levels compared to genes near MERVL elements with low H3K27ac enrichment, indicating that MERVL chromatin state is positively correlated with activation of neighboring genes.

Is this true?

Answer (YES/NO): YES